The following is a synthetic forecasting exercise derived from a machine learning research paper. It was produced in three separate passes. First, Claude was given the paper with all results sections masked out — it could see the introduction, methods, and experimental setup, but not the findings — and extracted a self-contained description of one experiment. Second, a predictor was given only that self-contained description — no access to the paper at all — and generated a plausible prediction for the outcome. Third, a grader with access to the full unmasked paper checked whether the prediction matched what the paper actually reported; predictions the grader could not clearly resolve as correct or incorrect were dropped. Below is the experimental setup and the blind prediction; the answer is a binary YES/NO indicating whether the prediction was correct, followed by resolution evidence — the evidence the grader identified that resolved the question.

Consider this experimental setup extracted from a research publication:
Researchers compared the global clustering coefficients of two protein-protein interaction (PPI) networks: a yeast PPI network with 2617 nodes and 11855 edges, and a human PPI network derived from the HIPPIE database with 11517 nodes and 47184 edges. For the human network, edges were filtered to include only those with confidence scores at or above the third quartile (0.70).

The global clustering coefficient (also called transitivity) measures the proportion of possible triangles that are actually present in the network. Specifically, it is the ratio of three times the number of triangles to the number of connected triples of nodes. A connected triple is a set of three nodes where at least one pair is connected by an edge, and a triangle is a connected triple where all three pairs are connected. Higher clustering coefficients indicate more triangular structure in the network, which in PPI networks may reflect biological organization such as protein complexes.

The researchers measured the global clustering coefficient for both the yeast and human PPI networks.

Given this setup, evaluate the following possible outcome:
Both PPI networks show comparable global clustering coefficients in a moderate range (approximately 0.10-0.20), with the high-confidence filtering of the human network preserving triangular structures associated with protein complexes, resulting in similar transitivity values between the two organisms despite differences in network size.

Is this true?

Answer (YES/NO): NO